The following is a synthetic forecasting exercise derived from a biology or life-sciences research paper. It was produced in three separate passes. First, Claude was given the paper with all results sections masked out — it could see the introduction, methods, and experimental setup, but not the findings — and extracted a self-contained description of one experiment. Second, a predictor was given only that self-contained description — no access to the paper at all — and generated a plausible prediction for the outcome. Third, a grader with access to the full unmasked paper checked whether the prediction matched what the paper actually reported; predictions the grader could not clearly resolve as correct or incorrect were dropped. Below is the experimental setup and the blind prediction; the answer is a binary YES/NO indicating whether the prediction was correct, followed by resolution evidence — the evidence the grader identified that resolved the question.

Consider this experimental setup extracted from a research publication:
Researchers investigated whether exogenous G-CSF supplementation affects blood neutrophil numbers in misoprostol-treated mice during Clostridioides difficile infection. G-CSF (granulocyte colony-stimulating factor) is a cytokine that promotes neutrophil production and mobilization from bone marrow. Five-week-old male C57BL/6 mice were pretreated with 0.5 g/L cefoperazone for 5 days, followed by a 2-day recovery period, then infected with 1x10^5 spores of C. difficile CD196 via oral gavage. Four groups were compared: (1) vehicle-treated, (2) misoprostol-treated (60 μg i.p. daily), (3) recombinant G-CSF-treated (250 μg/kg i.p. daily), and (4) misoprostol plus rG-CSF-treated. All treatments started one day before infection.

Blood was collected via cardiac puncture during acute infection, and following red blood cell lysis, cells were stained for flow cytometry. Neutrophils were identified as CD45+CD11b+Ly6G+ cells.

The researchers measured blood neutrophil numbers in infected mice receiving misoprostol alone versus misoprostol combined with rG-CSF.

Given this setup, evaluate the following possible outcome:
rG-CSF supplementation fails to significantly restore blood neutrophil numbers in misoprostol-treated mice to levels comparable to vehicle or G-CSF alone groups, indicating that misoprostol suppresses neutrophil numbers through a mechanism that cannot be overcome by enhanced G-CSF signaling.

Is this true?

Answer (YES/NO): NO